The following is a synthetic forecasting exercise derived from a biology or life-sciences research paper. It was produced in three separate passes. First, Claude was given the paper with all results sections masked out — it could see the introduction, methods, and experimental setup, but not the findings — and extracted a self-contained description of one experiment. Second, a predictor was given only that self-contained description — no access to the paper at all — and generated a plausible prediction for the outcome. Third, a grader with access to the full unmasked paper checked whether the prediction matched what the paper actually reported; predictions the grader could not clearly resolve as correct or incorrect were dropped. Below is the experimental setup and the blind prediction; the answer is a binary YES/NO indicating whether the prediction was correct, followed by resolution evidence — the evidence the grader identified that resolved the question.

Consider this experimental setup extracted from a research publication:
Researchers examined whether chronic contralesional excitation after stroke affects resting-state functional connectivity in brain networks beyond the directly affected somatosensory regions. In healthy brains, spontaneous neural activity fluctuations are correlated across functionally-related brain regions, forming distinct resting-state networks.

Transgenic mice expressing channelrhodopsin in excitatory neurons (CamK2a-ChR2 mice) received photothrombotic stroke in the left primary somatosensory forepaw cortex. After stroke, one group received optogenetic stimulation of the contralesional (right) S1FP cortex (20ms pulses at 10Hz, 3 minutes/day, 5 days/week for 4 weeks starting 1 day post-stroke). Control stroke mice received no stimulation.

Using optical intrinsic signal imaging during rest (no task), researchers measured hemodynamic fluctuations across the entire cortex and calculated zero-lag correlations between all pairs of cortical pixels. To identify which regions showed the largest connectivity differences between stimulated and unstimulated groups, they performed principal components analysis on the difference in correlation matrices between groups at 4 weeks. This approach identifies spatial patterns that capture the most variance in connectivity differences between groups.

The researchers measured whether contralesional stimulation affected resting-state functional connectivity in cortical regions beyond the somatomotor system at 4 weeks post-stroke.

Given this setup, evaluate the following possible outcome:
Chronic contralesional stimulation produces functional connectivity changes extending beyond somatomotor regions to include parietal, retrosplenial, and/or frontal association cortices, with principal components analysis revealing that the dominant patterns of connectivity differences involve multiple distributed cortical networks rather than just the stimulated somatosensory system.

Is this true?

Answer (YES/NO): YES